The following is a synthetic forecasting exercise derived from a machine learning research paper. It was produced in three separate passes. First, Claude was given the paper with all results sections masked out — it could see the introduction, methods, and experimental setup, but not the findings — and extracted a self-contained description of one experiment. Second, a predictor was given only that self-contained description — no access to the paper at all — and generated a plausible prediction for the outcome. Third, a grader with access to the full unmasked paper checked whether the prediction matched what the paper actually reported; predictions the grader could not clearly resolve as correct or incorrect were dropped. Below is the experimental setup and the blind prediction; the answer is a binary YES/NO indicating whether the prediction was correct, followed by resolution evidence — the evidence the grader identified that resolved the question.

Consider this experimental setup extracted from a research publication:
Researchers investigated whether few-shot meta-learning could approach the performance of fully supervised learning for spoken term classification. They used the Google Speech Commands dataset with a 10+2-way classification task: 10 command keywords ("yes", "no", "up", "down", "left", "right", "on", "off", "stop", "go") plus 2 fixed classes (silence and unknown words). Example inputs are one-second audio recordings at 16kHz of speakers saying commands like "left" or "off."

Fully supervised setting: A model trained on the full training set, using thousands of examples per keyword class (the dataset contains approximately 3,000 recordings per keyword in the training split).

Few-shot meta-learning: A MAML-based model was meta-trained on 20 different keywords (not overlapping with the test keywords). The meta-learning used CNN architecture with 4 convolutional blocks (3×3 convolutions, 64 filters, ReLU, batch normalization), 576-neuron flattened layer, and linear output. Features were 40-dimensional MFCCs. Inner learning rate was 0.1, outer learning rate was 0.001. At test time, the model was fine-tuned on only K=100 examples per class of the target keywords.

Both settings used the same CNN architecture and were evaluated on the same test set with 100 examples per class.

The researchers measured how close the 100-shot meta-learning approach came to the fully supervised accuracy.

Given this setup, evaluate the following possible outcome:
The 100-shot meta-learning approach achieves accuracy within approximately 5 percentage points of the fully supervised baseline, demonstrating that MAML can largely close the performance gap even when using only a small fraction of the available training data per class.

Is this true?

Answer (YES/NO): NO